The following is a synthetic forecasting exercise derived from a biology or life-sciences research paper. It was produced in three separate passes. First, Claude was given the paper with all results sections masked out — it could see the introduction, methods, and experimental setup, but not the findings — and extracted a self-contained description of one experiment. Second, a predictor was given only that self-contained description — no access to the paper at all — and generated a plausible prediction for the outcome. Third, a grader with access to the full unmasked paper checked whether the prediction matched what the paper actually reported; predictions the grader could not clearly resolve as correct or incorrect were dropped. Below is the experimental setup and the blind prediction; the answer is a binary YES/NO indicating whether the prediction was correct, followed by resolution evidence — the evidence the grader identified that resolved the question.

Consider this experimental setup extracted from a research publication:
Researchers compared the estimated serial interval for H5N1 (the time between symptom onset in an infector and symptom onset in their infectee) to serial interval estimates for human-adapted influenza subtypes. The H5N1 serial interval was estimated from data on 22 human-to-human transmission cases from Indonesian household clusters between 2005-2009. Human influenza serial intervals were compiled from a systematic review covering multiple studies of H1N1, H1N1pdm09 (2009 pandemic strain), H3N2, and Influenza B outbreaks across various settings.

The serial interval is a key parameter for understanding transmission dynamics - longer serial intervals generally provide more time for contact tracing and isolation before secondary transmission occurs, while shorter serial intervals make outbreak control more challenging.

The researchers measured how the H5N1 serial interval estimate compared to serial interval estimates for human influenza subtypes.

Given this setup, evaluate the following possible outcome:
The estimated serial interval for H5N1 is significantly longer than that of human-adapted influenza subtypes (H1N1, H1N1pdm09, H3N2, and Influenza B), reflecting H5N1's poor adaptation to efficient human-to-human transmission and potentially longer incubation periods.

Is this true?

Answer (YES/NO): YES